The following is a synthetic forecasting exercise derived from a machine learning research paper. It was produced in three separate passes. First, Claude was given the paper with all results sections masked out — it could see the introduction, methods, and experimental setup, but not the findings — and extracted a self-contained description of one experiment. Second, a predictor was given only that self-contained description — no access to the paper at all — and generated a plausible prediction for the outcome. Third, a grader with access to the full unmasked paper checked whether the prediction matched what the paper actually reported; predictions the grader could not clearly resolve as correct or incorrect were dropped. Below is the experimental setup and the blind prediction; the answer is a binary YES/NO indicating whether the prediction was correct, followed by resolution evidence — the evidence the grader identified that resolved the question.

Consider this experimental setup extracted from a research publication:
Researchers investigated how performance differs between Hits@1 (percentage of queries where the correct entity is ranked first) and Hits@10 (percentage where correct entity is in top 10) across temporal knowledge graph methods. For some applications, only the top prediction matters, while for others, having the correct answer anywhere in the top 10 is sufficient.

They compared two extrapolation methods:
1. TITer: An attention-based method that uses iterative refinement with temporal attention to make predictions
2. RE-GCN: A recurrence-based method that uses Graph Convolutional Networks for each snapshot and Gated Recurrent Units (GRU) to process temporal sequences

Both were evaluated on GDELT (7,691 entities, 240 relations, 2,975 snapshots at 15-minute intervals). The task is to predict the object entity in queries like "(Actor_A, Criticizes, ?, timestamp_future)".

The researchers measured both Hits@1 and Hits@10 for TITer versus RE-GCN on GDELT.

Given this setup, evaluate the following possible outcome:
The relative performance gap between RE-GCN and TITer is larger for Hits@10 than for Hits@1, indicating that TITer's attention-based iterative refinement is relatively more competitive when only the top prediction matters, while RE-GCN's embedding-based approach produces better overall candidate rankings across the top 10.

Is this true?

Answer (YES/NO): YES